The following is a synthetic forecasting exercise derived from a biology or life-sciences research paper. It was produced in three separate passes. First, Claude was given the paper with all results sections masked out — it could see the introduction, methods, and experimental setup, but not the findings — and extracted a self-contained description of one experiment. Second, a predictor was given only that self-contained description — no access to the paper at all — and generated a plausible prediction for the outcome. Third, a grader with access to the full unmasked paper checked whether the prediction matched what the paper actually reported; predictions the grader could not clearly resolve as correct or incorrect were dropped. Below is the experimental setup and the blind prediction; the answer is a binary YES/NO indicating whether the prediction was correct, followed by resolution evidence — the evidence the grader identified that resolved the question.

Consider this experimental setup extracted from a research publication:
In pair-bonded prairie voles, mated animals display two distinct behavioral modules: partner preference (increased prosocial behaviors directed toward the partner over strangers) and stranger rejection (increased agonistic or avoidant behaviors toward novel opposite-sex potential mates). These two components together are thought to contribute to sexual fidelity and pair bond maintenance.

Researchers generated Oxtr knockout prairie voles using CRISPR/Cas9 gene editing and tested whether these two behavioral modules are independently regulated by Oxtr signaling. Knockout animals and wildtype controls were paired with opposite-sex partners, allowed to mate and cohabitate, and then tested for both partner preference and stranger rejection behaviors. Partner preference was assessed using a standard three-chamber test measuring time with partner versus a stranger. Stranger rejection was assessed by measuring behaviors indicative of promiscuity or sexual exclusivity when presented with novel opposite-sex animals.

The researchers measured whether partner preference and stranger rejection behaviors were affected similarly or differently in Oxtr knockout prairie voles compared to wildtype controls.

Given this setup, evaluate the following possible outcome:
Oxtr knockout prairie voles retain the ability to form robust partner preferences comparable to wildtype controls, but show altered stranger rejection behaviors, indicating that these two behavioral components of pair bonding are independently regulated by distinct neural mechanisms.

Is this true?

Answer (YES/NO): YES